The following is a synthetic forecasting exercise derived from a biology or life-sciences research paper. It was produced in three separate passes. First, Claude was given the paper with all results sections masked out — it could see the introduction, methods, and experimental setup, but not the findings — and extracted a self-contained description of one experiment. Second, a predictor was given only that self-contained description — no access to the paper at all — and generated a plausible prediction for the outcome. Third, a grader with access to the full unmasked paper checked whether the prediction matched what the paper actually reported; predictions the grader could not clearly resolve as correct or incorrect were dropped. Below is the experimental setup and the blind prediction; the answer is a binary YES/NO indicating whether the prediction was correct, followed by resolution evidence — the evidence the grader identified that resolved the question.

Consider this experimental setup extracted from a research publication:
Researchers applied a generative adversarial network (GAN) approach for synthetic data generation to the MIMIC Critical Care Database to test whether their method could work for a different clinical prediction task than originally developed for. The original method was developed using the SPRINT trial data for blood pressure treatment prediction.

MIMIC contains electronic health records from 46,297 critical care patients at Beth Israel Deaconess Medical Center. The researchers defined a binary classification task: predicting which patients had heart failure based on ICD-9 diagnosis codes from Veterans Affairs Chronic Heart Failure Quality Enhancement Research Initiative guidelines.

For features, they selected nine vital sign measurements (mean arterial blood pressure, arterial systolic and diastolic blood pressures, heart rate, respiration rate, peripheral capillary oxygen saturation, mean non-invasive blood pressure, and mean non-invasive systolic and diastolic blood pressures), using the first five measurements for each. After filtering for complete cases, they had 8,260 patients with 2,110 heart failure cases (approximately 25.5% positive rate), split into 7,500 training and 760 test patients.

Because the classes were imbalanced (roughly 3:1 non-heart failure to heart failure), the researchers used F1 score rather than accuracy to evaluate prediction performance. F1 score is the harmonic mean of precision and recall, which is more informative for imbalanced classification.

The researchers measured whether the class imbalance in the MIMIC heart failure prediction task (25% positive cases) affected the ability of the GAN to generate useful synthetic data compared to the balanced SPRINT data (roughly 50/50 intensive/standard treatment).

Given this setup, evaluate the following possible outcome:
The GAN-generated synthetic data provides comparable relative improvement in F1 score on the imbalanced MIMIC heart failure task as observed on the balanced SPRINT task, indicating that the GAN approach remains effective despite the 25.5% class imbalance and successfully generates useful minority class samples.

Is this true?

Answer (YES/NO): YES